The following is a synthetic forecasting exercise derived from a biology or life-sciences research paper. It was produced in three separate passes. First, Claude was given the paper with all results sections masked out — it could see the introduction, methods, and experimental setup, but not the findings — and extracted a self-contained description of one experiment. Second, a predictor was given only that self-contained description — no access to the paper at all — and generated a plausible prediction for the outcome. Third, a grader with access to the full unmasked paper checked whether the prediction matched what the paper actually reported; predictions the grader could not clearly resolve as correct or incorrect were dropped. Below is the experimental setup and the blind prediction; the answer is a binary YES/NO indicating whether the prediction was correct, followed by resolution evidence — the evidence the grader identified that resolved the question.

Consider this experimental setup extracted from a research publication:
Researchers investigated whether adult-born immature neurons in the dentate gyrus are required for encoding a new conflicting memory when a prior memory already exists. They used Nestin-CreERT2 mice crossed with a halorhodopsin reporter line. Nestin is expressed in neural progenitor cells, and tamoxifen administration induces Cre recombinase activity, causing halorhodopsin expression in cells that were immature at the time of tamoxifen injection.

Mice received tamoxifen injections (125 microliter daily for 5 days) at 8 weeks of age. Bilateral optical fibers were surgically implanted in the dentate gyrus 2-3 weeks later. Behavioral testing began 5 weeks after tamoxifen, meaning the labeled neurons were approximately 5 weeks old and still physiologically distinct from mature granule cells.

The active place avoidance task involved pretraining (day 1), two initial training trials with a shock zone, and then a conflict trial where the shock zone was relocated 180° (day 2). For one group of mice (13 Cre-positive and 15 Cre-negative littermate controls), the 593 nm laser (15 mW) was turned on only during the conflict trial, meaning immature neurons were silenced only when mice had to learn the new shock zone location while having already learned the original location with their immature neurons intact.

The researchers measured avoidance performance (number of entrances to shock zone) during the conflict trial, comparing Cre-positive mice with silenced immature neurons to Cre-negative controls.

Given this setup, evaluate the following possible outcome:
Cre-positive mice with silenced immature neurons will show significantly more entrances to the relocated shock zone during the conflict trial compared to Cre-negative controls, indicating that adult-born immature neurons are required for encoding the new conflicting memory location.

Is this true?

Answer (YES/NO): NO